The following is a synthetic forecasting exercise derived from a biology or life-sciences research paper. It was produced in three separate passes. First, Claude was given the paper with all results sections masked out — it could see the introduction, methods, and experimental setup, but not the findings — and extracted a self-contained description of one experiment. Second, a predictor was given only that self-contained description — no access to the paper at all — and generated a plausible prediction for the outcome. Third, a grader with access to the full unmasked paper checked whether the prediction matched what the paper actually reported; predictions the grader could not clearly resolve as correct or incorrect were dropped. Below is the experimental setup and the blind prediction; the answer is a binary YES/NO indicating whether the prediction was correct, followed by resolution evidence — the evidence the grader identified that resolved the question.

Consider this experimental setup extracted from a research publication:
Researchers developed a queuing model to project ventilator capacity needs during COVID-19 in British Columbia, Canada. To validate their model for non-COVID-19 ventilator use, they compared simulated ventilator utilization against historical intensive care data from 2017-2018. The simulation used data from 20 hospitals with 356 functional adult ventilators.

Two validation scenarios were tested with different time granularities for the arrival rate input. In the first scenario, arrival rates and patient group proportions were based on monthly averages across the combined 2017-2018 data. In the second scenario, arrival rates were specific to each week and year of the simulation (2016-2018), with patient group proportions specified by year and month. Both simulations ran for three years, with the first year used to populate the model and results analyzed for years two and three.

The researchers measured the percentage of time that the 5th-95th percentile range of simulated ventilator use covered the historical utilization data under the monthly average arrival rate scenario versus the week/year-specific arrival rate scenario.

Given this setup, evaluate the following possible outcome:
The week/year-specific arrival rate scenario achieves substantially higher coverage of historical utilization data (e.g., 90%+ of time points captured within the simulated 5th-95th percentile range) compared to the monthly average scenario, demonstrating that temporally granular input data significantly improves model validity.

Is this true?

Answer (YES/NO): YES